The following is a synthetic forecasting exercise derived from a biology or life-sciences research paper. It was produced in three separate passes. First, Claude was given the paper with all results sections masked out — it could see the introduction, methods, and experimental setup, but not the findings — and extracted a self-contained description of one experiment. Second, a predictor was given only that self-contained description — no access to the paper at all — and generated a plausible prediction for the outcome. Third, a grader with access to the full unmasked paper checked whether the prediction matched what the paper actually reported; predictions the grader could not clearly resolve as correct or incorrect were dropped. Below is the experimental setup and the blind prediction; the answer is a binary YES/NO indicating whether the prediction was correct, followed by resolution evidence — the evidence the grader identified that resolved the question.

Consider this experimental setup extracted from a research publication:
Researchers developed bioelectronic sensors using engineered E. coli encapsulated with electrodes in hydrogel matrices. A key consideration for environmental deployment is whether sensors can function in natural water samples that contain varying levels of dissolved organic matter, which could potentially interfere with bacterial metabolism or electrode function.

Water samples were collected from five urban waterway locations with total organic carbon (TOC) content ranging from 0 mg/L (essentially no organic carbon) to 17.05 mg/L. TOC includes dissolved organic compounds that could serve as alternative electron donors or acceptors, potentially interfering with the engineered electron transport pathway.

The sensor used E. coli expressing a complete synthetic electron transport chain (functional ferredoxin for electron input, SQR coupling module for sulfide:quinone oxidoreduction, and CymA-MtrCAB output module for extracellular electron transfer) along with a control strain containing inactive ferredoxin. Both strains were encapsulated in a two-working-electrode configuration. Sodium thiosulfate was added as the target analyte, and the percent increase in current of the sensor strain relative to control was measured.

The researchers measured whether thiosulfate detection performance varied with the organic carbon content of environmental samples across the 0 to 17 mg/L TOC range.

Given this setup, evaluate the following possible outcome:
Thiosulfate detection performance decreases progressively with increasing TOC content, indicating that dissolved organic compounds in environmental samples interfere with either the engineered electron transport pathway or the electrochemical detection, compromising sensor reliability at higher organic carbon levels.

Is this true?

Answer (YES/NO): NO